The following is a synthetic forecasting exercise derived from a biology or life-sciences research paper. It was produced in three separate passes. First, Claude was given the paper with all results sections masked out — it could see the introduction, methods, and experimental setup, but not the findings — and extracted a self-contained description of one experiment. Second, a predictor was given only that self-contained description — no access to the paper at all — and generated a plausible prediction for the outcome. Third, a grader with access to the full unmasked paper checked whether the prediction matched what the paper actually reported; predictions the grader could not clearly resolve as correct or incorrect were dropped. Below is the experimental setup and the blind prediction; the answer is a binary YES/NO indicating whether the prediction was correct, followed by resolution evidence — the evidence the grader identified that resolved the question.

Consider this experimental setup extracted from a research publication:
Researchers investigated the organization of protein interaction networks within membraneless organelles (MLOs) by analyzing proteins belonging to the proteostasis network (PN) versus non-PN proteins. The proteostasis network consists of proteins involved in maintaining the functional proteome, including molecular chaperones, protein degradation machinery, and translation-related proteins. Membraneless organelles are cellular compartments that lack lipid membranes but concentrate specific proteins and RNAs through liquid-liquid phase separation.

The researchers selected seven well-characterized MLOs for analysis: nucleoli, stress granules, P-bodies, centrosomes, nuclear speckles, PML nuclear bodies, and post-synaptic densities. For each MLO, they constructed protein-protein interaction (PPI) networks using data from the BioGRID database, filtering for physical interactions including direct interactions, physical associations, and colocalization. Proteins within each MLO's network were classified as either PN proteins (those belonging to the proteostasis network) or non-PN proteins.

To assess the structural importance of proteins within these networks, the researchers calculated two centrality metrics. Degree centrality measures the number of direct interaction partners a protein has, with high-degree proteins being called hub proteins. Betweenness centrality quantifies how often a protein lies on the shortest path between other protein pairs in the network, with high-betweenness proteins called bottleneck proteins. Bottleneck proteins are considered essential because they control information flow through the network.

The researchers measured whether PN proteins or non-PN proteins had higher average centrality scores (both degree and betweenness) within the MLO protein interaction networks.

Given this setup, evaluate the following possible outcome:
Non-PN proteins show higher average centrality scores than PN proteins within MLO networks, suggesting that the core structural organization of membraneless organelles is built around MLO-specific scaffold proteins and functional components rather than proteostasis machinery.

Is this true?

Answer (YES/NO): NO